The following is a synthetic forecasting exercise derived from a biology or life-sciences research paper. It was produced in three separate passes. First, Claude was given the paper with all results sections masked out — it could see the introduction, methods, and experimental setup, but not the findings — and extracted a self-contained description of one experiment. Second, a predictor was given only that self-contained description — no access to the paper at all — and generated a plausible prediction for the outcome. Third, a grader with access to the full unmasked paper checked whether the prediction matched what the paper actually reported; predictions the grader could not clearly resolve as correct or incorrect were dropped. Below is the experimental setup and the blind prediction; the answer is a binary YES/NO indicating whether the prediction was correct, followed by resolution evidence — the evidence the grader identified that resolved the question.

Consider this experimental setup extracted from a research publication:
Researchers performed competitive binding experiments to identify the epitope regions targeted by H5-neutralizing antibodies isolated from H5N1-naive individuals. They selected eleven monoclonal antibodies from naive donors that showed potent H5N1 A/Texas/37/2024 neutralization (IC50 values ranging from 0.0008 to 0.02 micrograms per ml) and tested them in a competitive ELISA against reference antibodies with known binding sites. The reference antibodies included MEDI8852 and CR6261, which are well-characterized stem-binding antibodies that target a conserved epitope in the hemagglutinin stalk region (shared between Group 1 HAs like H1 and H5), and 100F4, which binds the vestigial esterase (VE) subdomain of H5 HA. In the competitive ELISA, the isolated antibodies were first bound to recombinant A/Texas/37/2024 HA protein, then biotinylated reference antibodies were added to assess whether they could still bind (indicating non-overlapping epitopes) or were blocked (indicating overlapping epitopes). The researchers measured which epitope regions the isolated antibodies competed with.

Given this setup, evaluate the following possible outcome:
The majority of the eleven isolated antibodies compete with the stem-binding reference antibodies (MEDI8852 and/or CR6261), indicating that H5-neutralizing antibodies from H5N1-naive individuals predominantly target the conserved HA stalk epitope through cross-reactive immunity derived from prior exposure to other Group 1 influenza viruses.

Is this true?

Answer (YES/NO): YES